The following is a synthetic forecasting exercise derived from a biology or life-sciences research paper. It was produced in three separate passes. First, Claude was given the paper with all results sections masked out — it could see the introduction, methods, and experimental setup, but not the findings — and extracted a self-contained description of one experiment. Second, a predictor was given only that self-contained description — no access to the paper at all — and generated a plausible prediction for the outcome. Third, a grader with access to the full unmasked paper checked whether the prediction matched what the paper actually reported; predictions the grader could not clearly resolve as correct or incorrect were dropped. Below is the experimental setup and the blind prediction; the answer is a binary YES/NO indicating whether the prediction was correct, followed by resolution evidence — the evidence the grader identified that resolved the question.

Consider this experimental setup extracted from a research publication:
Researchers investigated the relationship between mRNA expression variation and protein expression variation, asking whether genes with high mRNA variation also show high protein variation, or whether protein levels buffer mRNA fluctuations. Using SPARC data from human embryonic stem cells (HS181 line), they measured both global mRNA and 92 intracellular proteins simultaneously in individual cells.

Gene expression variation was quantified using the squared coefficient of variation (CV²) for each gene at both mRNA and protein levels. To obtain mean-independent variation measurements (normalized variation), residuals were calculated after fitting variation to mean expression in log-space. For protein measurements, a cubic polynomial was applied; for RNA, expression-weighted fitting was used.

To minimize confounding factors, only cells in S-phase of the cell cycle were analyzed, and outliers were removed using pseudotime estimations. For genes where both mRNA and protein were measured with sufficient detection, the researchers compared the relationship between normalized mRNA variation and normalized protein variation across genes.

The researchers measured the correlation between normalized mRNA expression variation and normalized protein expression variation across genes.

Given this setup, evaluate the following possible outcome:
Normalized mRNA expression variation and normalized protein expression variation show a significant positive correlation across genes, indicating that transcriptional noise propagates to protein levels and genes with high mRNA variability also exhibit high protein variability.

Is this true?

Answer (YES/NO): NO